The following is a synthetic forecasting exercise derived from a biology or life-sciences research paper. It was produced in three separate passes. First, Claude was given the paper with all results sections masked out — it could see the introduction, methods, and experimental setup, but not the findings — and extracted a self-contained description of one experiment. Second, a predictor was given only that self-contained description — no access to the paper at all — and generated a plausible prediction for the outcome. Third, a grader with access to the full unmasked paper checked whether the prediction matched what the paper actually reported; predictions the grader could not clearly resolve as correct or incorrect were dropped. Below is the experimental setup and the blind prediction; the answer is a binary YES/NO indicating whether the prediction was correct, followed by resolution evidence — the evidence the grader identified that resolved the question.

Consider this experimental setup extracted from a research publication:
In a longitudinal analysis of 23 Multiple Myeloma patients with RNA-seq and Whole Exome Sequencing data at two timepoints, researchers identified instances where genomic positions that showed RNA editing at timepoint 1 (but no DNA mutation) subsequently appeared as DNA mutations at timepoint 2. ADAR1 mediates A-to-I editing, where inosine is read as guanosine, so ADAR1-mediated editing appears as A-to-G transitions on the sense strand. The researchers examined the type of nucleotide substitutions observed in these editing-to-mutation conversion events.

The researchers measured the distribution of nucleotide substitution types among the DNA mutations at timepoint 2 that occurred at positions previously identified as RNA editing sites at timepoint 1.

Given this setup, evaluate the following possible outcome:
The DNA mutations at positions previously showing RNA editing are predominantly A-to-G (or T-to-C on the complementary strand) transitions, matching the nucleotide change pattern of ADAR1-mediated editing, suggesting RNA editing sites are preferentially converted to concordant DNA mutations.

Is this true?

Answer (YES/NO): YES